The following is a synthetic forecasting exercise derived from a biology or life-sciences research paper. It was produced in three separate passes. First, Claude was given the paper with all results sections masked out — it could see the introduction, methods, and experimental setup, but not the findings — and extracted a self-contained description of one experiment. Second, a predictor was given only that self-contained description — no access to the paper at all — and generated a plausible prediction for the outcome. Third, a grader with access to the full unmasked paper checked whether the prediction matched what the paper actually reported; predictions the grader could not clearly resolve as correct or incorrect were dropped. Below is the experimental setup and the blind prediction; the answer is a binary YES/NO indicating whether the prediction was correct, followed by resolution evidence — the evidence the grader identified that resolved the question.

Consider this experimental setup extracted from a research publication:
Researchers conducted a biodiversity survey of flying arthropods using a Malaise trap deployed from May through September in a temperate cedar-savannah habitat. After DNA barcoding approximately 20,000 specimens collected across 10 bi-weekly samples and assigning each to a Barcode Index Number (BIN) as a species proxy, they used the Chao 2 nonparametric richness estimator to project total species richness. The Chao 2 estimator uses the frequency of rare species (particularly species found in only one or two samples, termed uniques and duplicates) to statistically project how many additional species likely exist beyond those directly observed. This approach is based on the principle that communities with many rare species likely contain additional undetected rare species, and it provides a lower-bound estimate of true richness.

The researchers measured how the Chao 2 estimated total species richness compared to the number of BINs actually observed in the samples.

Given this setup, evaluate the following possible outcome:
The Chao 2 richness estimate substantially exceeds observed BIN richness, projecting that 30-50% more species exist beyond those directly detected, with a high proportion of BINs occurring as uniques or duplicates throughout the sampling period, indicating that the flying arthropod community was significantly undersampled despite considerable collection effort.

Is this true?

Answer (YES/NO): NO